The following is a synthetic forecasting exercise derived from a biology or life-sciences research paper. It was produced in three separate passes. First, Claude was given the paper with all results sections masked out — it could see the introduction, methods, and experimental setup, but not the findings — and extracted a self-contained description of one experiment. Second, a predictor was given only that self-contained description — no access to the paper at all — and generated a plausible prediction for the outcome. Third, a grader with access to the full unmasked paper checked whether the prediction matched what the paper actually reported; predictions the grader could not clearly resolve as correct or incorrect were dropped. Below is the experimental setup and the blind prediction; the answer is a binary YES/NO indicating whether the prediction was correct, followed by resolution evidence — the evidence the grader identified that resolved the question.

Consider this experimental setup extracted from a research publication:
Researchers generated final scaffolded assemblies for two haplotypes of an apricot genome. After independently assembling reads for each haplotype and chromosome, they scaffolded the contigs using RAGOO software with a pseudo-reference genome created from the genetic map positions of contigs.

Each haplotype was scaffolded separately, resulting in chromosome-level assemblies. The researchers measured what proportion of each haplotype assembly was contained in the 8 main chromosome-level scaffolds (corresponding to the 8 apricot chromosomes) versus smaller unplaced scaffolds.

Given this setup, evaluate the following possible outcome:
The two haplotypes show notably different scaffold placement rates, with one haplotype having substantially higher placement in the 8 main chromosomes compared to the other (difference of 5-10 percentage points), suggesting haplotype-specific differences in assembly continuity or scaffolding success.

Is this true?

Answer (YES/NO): NO